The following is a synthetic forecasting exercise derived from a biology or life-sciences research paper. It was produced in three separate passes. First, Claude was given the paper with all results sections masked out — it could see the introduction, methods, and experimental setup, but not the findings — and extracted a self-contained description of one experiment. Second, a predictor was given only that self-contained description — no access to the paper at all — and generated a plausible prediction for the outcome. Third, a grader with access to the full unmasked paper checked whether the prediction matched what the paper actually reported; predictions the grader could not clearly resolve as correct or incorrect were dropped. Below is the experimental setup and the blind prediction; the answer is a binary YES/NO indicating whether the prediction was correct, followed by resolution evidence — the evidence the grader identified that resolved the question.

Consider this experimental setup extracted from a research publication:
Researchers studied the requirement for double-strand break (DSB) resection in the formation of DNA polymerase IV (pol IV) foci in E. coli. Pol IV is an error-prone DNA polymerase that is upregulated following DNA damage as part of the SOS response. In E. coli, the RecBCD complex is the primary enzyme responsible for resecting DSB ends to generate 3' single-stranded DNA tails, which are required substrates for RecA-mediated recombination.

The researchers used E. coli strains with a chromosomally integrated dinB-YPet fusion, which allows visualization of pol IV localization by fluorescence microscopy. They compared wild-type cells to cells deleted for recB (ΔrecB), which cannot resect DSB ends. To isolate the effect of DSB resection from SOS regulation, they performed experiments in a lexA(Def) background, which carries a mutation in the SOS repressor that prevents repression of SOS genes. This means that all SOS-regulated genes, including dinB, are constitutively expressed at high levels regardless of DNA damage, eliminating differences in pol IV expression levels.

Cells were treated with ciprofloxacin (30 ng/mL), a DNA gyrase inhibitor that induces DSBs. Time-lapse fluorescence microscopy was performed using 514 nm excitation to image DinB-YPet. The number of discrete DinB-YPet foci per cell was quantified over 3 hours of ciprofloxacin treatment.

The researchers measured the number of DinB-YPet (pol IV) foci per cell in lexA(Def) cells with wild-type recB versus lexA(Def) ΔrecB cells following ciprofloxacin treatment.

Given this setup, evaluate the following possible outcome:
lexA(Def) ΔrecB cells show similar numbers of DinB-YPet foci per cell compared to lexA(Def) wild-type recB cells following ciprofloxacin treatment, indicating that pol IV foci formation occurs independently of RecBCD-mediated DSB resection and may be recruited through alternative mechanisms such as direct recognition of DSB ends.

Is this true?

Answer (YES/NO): NO